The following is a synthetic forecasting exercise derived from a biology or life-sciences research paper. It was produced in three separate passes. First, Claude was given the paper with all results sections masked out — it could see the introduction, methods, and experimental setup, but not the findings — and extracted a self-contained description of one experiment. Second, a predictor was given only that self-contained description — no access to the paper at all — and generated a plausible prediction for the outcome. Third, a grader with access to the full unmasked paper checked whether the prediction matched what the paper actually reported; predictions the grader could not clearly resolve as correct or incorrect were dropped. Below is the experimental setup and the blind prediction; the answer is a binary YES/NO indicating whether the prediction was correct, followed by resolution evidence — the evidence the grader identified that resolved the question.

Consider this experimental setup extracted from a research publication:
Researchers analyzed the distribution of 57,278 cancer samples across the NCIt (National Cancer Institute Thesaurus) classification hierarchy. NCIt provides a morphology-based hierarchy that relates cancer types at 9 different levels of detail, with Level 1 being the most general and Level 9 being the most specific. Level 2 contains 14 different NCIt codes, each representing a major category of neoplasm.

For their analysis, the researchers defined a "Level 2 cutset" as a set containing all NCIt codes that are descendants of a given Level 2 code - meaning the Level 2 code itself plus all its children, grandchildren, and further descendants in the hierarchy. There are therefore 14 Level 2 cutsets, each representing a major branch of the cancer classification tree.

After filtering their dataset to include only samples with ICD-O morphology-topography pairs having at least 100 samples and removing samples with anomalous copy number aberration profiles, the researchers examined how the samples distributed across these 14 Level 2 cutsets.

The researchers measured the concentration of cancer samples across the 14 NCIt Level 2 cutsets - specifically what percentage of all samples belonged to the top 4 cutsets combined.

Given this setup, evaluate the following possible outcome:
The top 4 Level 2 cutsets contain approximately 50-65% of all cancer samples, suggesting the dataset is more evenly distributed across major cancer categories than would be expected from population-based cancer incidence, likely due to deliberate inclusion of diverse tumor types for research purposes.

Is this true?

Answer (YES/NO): NO